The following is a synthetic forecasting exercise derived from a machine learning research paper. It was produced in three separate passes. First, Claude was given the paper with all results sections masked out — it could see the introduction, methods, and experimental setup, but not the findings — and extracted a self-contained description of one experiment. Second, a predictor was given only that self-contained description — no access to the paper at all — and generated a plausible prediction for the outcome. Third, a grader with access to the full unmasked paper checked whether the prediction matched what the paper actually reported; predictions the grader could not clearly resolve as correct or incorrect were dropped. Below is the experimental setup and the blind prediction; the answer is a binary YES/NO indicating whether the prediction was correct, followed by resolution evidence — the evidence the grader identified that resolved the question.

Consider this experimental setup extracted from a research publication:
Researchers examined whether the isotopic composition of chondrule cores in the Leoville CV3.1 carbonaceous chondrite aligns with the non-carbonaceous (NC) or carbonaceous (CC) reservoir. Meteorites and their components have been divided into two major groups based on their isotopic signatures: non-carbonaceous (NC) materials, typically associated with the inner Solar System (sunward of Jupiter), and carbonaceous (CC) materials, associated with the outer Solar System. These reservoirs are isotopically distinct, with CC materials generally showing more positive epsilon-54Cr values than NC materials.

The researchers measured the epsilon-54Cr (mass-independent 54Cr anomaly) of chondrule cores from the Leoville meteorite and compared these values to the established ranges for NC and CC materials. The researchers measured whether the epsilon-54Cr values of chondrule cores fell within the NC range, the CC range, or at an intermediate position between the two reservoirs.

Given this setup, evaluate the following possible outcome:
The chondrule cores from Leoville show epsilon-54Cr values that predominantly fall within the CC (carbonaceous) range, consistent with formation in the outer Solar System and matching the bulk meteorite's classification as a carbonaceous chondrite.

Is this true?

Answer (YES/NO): NO